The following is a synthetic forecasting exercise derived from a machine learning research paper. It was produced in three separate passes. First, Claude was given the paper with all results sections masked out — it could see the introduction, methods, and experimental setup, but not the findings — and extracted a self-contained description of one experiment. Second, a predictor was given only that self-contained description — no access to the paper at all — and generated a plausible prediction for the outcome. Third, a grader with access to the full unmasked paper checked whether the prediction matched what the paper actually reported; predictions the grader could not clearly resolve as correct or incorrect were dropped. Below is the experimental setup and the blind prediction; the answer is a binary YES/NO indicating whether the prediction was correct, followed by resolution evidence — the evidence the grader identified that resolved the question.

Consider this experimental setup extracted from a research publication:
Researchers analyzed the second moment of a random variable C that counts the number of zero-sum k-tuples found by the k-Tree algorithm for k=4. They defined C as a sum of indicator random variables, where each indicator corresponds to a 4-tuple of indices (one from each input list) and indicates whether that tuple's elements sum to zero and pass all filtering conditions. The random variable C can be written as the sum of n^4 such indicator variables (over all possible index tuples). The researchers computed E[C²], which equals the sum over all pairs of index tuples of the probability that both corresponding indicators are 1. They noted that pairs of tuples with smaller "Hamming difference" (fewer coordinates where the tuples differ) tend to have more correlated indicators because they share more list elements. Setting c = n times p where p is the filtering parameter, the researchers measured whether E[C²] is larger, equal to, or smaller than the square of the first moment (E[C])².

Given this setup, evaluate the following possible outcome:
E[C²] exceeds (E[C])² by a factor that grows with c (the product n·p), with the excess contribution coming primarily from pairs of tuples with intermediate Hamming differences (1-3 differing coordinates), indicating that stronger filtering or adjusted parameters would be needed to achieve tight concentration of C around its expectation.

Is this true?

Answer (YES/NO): NO